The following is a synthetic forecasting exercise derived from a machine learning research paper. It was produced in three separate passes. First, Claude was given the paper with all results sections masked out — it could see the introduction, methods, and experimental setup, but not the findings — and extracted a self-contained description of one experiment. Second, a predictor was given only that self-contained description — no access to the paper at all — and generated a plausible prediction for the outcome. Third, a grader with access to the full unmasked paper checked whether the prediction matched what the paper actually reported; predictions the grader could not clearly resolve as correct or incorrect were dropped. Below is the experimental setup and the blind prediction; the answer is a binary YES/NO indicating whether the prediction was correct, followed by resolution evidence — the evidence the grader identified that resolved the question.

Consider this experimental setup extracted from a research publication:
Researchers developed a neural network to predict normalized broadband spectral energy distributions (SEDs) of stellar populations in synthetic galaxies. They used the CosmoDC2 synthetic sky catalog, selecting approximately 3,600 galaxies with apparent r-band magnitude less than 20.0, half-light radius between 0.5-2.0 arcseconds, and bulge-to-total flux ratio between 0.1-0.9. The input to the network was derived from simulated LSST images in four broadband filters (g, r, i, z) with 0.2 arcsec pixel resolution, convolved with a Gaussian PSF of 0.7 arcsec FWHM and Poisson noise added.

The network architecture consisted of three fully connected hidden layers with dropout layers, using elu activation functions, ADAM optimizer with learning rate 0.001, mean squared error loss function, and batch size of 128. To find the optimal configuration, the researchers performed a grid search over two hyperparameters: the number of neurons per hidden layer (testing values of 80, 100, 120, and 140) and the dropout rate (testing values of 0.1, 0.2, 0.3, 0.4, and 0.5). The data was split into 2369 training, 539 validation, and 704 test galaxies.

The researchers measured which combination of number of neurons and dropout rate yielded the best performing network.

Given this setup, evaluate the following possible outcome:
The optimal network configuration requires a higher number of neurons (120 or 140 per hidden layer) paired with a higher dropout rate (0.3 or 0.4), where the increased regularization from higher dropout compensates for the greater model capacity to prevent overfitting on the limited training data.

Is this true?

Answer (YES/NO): NO